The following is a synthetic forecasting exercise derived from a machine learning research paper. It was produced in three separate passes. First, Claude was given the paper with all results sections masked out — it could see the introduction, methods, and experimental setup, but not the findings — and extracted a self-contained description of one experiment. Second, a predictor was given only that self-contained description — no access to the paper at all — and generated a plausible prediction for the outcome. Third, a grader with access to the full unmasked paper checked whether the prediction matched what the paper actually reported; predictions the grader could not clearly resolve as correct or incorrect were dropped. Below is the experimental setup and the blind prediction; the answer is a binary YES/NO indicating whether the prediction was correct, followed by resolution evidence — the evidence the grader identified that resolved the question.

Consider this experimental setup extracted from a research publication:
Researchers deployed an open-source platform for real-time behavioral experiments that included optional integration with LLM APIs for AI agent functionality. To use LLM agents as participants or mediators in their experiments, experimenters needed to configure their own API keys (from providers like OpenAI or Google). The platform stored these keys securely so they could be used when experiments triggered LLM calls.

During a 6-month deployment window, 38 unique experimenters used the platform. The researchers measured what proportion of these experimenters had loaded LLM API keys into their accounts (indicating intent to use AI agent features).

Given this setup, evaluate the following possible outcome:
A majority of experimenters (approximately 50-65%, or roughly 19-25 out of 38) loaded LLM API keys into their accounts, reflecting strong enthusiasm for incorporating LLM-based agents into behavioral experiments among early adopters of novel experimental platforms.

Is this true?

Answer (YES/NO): NO